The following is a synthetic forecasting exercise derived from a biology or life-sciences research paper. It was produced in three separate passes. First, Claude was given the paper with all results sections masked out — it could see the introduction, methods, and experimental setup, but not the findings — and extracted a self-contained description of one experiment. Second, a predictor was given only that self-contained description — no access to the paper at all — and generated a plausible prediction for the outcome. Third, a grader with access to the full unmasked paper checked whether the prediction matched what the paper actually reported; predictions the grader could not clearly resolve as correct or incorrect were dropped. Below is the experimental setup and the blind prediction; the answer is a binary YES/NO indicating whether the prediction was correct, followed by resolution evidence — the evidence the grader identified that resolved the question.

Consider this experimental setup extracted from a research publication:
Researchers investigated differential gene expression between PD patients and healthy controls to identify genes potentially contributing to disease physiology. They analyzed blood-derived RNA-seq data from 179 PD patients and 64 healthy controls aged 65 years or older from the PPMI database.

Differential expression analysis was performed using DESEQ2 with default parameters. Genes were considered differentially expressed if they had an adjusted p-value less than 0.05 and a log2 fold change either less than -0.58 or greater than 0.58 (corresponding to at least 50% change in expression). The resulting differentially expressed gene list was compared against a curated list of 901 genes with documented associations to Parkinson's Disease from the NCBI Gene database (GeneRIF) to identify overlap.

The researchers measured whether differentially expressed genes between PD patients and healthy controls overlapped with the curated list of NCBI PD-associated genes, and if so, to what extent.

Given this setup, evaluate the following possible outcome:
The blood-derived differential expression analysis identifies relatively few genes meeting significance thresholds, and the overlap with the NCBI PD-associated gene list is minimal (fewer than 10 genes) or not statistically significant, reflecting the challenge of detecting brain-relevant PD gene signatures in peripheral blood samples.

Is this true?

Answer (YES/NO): YES